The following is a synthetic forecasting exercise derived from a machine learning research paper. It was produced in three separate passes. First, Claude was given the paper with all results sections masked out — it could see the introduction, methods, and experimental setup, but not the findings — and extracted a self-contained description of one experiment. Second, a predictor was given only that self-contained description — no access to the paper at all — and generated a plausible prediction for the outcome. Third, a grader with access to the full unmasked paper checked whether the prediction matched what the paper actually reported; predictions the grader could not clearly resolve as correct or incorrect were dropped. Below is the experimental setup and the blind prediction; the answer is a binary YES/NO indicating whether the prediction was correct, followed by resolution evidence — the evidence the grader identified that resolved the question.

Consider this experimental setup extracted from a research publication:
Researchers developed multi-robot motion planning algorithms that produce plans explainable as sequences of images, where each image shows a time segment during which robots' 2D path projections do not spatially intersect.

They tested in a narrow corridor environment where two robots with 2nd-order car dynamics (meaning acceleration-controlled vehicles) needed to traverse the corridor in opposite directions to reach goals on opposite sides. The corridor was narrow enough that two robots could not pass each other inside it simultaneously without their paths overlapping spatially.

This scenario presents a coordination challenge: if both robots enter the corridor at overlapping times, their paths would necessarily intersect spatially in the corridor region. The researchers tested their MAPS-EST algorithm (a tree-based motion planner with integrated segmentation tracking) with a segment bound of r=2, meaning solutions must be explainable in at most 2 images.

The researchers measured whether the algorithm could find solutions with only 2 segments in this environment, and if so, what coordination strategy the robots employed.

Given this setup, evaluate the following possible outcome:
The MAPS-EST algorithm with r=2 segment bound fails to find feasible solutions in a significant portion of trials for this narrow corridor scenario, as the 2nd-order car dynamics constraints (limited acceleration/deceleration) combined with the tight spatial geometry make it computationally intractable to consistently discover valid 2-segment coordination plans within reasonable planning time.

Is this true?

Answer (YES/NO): NO